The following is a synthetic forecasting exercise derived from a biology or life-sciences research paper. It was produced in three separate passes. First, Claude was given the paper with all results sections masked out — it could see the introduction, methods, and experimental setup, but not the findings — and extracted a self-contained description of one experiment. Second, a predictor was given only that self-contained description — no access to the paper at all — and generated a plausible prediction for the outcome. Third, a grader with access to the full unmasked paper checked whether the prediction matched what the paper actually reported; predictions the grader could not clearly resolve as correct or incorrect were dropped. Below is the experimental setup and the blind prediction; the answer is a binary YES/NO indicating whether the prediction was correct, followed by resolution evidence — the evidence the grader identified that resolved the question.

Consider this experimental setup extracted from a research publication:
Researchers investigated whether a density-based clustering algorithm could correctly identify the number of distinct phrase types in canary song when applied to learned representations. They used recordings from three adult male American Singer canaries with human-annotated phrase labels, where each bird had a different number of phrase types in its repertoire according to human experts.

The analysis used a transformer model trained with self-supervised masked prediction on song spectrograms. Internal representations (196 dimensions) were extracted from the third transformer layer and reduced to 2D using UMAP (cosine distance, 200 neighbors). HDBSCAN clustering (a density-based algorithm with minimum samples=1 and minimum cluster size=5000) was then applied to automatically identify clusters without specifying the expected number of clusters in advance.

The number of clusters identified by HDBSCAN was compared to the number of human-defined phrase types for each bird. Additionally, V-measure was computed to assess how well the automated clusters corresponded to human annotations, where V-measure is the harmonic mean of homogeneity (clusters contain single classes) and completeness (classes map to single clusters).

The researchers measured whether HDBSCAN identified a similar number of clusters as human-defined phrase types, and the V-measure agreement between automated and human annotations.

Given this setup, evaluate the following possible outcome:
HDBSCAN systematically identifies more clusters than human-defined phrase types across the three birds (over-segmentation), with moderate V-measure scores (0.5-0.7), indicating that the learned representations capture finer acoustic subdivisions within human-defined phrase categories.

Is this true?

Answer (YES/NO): NO